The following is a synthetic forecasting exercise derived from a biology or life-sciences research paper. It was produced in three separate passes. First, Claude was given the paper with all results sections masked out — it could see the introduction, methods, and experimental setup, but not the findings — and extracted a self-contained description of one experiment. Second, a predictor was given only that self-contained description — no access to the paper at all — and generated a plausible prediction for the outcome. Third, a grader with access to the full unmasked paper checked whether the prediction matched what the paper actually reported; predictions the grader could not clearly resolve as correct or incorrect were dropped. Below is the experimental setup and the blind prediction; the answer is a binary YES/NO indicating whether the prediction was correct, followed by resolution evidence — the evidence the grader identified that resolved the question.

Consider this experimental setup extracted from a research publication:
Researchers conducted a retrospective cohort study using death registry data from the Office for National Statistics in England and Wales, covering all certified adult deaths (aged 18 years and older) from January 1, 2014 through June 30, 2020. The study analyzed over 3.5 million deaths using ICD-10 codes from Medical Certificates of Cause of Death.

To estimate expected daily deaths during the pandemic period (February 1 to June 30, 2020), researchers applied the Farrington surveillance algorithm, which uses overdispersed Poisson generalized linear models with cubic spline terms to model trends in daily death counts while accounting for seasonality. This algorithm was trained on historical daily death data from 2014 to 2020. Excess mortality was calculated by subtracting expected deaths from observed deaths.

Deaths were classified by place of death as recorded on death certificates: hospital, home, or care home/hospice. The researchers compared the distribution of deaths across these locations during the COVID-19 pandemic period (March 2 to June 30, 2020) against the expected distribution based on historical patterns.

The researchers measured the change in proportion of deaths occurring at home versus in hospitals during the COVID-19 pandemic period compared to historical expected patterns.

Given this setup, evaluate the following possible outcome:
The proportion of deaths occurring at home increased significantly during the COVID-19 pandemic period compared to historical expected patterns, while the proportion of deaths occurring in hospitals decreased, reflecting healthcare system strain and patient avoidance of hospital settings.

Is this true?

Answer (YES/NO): NO